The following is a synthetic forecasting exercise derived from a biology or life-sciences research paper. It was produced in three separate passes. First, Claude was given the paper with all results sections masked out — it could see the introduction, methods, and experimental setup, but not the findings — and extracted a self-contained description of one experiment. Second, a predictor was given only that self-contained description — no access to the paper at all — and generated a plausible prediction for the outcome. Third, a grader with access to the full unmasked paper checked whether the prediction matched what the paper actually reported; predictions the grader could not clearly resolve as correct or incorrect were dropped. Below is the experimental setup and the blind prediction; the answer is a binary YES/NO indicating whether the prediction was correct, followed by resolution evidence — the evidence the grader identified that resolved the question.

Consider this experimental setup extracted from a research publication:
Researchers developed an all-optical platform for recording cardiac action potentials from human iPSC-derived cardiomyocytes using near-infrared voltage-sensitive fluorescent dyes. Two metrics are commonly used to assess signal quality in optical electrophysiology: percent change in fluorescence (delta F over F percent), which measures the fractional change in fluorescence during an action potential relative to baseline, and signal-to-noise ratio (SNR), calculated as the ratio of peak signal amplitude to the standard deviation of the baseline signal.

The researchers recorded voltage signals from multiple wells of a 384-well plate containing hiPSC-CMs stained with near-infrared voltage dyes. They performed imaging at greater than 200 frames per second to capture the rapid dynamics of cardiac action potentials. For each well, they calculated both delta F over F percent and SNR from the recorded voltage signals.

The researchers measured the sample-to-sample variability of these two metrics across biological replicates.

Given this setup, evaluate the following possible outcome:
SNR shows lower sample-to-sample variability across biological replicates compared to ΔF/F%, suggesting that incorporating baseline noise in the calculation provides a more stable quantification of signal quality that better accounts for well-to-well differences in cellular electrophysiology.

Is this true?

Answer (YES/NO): YES